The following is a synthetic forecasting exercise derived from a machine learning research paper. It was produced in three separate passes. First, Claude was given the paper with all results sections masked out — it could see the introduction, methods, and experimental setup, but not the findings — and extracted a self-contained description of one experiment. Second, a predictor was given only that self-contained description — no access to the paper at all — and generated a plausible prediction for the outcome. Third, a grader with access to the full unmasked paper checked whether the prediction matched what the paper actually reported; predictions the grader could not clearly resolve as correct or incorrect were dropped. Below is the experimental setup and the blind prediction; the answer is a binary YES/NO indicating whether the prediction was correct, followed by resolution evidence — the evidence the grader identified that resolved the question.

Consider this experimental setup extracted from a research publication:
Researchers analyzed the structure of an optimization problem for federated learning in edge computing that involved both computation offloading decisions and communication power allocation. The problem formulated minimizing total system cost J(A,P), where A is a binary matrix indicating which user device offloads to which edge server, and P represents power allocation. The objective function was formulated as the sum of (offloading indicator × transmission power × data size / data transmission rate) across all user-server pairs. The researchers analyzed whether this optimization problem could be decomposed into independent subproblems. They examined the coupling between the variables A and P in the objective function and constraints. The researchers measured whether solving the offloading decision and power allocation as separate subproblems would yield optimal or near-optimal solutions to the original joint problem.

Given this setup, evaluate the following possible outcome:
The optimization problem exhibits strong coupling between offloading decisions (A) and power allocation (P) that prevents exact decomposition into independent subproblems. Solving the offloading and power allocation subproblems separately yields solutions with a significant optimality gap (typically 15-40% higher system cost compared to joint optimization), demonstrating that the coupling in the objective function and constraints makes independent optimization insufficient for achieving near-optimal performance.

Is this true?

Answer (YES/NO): NO